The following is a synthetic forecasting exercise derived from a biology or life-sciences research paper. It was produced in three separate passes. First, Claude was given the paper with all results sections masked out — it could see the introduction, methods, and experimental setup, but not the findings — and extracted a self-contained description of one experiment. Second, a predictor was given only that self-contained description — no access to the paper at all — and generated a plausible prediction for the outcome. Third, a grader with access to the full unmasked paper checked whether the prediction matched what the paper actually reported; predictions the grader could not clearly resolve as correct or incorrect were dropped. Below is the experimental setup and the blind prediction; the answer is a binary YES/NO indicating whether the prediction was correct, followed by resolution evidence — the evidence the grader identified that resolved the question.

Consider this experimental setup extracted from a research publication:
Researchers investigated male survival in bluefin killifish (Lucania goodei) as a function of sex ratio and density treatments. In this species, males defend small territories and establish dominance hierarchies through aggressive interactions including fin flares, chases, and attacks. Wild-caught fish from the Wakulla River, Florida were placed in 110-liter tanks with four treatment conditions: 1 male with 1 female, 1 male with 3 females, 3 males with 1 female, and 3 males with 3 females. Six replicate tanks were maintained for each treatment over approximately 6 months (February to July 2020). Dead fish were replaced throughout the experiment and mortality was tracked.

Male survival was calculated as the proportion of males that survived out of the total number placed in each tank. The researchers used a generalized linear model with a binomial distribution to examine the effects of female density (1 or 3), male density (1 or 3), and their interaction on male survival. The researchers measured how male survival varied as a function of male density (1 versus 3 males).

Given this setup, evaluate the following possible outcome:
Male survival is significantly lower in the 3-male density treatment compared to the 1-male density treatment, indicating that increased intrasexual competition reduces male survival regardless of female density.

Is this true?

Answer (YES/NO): NO